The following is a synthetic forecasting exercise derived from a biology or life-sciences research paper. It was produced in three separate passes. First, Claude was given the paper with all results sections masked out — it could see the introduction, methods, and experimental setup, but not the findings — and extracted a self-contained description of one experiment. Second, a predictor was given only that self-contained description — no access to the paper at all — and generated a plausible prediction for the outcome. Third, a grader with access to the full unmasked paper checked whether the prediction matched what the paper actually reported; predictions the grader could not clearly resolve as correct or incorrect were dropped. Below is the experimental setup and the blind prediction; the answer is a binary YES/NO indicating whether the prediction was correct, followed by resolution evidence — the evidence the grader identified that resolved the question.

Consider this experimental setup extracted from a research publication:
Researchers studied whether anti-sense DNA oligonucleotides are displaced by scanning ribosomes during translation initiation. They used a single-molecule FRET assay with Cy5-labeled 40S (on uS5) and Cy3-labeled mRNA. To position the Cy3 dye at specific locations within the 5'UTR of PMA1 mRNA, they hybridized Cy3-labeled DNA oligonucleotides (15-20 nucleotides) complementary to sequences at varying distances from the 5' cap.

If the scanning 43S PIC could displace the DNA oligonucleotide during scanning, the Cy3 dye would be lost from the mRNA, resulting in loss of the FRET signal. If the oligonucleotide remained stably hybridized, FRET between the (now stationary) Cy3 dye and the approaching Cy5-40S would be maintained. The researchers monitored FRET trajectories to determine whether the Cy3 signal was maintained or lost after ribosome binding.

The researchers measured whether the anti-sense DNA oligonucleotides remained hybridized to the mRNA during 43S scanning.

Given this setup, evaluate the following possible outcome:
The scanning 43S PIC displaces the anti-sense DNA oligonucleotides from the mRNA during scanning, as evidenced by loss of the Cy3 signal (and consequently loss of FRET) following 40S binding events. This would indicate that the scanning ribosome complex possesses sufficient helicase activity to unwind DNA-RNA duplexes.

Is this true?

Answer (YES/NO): NO